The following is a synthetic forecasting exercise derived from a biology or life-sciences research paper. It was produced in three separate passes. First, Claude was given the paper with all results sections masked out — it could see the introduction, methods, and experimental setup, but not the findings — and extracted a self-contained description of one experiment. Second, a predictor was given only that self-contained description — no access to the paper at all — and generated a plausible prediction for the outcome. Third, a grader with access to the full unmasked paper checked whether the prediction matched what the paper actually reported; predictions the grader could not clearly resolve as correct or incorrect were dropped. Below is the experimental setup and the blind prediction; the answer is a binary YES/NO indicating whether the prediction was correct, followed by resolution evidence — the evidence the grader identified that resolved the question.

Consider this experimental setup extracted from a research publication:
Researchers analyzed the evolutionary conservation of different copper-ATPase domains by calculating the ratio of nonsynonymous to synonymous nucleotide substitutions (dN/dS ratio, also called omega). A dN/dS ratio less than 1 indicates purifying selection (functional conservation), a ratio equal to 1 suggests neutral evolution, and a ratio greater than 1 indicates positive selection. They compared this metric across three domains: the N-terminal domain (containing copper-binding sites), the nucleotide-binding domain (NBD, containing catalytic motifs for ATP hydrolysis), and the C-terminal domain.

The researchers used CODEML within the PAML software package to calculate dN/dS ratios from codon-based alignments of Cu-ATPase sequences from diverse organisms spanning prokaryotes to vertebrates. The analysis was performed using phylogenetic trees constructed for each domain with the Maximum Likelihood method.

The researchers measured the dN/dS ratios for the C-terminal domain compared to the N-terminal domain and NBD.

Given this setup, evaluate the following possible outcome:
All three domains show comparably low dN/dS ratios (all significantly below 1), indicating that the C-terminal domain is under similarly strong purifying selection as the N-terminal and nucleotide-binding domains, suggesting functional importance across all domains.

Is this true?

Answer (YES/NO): NO